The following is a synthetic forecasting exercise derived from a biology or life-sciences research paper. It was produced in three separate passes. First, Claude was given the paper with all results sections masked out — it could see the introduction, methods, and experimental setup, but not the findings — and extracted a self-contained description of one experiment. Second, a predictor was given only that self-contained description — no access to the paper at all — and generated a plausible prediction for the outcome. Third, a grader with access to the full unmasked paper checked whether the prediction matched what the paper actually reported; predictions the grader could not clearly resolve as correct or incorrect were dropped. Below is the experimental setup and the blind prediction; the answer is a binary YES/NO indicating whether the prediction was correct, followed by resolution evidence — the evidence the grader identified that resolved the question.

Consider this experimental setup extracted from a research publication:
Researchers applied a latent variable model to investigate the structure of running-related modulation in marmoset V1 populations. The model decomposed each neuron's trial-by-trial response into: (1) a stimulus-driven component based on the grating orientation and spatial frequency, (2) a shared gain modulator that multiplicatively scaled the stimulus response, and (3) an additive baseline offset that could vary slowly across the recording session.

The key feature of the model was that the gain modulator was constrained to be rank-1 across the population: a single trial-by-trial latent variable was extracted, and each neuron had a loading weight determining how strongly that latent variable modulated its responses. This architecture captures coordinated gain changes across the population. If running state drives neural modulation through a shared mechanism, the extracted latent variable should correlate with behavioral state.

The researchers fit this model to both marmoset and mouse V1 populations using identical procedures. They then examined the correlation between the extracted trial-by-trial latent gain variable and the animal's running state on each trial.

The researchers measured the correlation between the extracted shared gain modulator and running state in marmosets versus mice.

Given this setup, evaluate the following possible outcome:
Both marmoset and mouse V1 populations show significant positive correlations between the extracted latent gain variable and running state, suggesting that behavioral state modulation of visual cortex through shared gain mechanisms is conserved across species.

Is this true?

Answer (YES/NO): NO